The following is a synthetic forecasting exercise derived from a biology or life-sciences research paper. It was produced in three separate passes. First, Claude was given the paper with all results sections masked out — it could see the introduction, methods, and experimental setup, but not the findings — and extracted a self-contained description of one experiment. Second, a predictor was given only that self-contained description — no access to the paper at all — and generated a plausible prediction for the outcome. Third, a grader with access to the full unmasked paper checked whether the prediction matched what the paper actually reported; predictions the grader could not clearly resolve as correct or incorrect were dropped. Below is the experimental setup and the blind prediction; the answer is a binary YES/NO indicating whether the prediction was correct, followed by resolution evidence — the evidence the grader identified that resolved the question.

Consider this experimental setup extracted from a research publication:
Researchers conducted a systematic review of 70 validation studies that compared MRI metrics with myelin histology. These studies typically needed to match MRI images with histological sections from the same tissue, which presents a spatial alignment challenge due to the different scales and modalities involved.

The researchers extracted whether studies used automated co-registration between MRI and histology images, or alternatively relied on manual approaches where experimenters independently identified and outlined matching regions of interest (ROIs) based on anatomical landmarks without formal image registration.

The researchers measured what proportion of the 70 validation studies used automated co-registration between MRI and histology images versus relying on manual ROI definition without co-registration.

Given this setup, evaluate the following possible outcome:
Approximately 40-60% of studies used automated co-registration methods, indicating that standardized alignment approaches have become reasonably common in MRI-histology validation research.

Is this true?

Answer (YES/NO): NO